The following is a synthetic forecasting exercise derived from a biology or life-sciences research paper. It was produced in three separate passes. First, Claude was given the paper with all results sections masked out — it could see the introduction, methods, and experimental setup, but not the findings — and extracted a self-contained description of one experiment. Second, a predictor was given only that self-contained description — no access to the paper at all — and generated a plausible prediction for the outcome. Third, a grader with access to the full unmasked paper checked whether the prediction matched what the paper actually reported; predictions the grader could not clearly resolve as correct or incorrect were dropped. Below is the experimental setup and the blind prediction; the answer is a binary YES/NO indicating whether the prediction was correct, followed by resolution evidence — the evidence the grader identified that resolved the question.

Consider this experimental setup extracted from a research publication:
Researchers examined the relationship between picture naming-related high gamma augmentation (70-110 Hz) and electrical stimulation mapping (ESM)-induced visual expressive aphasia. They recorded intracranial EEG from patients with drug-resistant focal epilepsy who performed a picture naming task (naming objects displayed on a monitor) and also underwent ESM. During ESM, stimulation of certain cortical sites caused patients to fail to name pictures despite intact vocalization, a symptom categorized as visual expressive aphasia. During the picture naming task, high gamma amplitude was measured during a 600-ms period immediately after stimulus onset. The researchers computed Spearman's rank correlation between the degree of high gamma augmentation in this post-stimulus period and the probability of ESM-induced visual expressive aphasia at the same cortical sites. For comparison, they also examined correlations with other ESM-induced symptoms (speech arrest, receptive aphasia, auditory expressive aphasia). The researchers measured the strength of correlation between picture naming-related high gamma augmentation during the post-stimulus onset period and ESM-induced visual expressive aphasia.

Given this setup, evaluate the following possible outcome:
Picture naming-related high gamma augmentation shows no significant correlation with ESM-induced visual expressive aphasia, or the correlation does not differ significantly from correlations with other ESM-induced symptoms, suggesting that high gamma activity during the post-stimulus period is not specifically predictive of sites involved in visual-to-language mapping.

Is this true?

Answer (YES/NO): NO